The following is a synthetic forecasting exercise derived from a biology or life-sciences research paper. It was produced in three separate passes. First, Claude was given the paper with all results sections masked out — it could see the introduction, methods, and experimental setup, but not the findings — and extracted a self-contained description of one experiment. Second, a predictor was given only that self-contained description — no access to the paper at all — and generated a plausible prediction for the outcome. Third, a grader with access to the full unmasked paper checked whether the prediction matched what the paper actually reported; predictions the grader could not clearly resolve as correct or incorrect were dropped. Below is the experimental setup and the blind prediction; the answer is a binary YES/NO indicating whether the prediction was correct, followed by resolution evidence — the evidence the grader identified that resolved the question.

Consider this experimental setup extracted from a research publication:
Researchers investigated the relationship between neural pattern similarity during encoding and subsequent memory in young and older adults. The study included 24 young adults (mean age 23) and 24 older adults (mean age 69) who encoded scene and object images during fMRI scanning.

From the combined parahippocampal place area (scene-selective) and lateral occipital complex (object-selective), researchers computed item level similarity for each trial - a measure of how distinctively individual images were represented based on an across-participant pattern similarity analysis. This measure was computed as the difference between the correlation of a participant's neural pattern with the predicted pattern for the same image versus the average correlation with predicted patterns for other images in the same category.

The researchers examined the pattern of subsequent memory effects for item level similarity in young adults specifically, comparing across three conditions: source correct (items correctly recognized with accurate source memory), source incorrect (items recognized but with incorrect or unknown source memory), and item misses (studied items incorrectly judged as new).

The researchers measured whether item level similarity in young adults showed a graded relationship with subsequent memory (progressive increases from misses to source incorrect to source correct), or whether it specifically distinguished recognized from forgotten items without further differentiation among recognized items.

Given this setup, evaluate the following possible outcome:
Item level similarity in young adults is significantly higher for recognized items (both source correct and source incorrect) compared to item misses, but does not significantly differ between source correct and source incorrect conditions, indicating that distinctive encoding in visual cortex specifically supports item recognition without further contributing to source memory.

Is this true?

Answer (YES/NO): NO